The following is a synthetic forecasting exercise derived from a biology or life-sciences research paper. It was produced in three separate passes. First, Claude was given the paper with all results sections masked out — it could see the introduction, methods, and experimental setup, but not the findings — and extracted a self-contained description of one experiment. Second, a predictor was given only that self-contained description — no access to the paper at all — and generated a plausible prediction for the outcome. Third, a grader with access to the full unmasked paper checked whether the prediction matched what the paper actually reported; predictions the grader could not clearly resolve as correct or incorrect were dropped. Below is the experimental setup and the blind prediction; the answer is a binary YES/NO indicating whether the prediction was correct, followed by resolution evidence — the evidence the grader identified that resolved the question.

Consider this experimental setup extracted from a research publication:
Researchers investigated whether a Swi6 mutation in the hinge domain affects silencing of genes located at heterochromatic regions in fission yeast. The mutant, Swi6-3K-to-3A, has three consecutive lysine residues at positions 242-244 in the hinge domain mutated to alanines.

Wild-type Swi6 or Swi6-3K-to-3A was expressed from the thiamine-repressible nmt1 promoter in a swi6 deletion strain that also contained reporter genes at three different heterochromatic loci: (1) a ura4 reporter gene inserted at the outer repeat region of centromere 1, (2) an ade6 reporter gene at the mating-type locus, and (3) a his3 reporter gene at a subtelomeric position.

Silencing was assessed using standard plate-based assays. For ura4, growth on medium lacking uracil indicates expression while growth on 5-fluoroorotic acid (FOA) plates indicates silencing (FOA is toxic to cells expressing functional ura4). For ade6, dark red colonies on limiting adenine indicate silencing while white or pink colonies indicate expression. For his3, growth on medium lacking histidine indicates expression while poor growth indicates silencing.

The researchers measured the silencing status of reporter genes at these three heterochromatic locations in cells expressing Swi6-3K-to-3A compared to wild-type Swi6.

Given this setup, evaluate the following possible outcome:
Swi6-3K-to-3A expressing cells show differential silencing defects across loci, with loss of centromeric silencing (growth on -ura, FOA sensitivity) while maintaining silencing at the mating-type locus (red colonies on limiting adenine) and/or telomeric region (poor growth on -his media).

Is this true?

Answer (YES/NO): NO